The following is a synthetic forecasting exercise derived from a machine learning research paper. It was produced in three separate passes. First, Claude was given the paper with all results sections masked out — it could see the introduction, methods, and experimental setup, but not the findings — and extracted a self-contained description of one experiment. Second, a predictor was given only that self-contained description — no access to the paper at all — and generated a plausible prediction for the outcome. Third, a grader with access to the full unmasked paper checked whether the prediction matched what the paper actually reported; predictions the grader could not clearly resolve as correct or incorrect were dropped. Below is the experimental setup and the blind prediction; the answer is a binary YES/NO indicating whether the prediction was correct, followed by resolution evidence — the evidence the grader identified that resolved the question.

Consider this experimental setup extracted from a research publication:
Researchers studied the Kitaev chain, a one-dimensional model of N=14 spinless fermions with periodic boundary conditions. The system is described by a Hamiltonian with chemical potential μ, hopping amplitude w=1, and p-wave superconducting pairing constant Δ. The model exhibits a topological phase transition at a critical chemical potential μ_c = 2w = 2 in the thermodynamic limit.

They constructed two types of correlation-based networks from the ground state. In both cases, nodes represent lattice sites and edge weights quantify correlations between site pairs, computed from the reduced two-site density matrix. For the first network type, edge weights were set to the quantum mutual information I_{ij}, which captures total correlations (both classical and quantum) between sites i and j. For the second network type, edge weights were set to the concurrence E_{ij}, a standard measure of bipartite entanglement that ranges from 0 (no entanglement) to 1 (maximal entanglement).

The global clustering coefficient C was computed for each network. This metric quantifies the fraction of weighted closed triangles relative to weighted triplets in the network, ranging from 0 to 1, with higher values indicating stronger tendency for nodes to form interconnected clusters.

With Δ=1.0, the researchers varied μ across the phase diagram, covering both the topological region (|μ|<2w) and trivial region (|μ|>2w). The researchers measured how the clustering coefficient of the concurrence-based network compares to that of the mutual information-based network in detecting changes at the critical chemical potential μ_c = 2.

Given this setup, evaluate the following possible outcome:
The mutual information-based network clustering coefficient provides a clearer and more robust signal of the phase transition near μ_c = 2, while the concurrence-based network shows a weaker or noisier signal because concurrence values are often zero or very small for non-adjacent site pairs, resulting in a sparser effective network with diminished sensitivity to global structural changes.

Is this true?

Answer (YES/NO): NO